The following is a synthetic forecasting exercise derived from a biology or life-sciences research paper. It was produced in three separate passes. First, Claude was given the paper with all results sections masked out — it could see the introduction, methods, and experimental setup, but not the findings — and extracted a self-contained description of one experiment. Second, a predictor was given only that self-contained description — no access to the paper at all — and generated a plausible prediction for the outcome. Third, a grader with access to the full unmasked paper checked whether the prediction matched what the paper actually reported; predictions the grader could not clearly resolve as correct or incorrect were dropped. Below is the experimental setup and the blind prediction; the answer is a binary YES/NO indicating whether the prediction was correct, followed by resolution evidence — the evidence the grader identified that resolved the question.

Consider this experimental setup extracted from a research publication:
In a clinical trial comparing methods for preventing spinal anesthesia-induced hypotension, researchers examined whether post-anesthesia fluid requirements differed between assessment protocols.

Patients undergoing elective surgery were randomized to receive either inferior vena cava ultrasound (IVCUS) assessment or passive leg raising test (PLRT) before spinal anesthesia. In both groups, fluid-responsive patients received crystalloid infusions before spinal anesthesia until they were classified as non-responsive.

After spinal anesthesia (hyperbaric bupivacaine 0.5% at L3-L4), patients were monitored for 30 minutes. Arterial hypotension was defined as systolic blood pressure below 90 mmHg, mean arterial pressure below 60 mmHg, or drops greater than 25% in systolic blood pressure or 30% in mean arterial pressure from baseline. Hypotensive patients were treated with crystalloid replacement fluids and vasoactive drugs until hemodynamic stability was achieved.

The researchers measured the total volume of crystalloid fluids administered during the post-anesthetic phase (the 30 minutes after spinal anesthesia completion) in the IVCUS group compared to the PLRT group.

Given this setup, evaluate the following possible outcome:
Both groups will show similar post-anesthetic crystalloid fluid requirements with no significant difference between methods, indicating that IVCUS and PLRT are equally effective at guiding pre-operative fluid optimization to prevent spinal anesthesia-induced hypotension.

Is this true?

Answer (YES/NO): NO